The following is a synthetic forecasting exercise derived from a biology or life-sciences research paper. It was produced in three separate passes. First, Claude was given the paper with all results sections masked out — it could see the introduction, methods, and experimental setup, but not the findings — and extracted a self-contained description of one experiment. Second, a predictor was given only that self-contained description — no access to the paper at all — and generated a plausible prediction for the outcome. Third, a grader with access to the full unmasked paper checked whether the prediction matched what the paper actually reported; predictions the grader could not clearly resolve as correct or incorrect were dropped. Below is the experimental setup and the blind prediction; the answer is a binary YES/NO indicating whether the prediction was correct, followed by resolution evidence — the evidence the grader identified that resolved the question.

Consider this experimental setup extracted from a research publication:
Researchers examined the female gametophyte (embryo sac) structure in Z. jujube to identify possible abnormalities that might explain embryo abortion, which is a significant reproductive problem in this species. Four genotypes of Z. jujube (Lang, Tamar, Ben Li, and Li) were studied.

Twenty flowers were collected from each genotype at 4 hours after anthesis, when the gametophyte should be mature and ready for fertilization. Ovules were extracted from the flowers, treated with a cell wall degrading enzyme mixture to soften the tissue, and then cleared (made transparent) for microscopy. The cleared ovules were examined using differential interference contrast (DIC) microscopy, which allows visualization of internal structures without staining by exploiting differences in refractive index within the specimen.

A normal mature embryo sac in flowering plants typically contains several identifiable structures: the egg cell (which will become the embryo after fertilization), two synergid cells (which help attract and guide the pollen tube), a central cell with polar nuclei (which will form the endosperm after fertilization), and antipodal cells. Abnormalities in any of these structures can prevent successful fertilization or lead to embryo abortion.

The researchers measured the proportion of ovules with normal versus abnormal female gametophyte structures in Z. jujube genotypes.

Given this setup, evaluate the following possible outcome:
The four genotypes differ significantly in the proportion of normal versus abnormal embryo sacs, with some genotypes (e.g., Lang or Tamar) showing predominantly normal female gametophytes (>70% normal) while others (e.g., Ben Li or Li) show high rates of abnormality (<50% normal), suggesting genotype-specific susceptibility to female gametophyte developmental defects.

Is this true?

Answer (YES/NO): NO